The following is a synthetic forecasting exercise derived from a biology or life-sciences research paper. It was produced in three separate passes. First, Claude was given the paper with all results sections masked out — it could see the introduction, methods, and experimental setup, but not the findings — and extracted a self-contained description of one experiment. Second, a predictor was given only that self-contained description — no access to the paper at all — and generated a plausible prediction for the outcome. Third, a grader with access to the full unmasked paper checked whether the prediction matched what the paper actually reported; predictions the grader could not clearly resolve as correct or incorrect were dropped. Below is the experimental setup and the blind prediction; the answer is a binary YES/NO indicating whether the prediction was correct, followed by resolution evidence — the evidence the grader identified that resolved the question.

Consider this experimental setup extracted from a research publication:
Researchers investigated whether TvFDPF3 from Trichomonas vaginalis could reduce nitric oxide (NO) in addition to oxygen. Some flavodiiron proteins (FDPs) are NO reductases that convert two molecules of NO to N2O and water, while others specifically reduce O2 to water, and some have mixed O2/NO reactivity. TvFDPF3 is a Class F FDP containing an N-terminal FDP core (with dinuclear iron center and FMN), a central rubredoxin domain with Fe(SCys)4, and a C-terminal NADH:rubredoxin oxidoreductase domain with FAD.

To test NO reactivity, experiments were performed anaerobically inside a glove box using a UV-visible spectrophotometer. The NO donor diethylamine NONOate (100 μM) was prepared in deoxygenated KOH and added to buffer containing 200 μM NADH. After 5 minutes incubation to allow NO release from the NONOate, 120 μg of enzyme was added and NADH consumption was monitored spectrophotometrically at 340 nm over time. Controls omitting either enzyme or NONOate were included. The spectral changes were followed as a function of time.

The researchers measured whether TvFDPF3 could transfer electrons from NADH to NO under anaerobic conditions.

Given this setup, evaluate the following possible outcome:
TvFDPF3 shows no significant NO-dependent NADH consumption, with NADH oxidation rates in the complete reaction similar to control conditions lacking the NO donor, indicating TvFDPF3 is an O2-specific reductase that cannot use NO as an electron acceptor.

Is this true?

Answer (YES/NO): YES